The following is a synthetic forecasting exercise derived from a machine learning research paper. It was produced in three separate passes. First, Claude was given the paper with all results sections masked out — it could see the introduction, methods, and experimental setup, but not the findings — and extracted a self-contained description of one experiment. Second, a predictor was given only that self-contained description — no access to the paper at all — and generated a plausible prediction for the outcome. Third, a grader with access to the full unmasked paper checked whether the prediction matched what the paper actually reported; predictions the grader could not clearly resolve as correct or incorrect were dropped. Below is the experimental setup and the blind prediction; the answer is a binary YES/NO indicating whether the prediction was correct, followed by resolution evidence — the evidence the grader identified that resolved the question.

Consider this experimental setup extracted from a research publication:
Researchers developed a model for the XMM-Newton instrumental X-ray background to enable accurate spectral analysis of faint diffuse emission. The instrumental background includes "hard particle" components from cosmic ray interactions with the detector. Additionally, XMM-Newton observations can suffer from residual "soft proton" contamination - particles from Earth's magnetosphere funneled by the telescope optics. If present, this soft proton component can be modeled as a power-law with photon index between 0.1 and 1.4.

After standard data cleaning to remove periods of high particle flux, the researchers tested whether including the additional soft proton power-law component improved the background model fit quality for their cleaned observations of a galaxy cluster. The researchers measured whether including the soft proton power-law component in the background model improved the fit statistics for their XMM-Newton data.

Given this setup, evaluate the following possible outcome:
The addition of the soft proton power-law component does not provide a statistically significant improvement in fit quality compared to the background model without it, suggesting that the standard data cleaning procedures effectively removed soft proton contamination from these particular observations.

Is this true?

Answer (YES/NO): YES